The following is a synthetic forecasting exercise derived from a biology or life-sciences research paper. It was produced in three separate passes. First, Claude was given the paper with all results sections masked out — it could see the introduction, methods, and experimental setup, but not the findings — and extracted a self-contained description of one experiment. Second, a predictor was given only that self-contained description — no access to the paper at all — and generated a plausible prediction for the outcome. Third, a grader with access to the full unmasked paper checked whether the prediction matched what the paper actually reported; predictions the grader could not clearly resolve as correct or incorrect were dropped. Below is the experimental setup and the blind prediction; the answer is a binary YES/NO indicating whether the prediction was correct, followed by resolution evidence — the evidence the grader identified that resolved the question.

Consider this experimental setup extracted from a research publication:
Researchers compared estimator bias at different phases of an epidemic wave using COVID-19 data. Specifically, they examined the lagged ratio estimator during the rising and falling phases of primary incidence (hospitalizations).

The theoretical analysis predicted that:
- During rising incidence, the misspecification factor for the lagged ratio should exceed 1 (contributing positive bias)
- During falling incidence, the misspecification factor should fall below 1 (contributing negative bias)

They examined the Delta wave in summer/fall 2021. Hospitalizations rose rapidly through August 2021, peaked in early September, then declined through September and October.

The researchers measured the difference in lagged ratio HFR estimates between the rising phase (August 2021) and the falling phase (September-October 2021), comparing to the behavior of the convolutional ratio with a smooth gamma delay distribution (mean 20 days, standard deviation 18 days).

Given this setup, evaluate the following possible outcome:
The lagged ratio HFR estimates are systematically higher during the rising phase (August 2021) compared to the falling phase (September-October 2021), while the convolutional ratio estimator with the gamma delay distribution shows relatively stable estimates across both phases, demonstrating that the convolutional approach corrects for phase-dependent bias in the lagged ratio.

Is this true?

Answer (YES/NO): YES